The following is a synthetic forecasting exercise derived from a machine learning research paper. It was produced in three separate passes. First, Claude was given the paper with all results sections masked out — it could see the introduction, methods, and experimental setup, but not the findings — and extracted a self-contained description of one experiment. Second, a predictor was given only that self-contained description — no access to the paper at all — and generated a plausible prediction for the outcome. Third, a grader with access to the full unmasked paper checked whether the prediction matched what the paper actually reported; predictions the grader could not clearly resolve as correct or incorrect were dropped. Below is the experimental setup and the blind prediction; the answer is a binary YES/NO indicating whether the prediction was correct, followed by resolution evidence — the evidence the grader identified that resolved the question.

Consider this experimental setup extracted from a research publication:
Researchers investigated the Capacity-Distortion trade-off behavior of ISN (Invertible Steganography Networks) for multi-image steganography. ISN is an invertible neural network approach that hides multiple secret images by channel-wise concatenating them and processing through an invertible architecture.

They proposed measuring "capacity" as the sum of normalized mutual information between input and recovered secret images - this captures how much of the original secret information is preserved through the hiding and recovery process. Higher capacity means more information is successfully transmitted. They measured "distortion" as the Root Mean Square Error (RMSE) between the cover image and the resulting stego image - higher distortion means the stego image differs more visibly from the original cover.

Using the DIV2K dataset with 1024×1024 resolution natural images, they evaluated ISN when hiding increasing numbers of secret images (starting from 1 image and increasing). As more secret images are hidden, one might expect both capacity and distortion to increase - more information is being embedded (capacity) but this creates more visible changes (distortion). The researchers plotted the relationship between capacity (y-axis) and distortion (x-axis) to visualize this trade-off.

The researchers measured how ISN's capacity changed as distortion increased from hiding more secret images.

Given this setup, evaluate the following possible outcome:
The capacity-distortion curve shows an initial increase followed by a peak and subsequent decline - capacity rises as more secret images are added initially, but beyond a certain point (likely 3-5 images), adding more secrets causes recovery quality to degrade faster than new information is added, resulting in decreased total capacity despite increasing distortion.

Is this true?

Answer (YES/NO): YES